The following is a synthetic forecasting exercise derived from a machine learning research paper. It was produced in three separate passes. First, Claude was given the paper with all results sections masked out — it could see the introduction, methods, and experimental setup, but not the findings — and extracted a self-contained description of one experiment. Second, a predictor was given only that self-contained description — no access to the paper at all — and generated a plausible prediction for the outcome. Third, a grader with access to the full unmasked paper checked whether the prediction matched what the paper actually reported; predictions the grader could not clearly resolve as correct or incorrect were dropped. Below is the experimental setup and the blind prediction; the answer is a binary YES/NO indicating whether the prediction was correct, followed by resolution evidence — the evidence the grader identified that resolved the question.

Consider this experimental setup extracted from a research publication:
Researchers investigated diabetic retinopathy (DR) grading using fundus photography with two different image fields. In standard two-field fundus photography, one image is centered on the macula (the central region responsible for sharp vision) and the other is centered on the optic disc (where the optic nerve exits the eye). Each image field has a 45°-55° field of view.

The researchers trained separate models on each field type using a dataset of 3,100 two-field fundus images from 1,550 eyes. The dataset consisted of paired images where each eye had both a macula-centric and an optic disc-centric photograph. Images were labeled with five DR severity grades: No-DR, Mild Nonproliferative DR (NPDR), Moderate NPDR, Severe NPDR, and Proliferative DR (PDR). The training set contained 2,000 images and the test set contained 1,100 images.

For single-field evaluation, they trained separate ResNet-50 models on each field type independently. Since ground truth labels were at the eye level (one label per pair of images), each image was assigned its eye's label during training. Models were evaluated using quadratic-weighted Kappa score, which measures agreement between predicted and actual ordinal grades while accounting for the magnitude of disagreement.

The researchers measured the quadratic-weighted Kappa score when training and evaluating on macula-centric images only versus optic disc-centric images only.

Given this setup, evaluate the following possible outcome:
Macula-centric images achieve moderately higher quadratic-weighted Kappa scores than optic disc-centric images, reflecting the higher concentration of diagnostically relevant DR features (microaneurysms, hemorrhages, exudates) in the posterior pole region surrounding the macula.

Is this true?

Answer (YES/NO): NO